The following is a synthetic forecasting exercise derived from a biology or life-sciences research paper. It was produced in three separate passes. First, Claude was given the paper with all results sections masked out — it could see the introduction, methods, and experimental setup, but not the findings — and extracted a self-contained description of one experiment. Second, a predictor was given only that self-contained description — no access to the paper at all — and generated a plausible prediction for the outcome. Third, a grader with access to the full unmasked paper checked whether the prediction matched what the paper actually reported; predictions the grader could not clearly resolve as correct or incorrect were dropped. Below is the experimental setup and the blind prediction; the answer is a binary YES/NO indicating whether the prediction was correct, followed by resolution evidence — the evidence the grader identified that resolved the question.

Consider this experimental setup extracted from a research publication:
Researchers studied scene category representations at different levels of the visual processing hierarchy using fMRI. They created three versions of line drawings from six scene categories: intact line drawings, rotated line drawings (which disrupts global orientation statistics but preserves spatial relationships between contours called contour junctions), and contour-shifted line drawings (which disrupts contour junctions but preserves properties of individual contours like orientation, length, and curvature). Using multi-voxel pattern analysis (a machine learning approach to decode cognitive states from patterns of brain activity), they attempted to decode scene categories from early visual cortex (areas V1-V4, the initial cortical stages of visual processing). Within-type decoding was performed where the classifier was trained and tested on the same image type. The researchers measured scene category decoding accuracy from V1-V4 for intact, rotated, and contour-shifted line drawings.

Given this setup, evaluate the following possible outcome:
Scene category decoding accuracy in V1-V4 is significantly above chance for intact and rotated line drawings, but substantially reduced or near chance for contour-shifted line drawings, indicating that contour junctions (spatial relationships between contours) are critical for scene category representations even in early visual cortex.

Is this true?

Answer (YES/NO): NO